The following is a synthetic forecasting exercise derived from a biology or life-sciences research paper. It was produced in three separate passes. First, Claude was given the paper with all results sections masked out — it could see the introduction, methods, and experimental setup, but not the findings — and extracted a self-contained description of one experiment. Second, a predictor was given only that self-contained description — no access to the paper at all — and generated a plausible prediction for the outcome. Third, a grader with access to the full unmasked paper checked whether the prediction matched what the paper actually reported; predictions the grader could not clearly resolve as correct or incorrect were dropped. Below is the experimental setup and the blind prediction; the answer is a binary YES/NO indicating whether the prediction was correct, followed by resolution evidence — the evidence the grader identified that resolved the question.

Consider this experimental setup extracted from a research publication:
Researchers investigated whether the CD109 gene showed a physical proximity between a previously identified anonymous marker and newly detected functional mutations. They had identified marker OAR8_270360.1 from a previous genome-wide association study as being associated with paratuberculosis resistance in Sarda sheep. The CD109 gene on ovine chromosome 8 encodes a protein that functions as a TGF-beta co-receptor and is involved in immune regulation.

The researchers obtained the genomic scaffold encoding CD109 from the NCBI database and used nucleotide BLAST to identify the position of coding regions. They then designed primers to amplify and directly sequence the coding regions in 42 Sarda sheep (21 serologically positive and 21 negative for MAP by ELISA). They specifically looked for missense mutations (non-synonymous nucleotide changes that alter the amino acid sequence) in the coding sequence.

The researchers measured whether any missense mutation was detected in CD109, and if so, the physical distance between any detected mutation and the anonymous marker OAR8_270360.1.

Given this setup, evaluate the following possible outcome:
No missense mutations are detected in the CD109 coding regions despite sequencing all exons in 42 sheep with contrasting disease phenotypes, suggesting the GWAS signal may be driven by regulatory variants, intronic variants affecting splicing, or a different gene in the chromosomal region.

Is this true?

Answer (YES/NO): NO